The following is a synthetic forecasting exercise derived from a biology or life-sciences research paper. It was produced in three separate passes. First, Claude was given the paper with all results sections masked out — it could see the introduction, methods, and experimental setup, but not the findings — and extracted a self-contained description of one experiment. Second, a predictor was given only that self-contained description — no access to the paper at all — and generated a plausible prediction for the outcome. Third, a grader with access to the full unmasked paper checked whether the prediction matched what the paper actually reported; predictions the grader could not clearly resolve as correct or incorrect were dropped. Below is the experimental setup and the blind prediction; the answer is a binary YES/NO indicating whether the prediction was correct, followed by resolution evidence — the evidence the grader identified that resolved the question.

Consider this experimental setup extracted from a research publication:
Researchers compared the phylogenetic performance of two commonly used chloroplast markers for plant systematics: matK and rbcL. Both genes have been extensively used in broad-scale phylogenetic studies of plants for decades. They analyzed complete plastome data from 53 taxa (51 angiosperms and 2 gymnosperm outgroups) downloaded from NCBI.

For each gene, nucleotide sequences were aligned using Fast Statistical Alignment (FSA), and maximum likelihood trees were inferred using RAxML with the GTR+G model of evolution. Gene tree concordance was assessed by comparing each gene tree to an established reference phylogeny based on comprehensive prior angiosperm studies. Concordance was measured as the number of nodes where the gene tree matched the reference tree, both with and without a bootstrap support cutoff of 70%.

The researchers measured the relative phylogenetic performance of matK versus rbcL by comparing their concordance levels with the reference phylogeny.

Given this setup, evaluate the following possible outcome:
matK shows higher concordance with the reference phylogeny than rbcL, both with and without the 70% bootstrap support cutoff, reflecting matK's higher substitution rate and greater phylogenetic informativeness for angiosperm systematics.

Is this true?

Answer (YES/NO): NO